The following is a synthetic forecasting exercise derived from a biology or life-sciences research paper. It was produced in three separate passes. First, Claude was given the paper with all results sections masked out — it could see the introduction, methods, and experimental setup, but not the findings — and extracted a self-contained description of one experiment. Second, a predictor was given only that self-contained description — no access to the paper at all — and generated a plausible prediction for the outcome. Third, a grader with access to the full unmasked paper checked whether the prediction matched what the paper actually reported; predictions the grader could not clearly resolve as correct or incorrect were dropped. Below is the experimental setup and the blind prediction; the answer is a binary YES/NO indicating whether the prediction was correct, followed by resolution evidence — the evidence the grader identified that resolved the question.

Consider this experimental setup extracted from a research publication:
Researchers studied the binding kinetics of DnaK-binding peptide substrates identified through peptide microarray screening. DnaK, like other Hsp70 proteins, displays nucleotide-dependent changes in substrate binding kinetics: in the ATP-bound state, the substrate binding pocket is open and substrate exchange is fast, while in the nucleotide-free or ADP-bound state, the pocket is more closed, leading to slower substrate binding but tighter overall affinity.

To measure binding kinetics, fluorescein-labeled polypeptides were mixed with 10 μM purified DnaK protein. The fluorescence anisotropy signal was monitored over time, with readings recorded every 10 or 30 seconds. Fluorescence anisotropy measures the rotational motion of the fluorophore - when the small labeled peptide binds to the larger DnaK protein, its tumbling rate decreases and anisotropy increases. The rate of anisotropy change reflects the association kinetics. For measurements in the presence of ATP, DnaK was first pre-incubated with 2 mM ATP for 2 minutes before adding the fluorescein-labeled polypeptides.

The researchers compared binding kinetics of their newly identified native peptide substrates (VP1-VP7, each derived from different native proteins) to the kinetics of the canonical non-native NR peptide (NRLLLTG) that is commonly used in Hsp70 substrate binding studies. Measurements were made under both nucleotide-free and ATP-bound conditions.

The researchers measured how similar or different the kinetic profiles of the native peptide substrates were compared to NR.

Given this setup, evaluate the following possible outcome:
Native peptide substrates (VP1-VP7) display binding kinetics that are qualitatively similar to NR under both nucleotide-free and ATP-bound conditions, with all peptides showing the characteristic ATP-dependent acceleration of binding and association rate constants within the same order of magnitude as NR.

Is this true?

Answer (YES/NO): NO